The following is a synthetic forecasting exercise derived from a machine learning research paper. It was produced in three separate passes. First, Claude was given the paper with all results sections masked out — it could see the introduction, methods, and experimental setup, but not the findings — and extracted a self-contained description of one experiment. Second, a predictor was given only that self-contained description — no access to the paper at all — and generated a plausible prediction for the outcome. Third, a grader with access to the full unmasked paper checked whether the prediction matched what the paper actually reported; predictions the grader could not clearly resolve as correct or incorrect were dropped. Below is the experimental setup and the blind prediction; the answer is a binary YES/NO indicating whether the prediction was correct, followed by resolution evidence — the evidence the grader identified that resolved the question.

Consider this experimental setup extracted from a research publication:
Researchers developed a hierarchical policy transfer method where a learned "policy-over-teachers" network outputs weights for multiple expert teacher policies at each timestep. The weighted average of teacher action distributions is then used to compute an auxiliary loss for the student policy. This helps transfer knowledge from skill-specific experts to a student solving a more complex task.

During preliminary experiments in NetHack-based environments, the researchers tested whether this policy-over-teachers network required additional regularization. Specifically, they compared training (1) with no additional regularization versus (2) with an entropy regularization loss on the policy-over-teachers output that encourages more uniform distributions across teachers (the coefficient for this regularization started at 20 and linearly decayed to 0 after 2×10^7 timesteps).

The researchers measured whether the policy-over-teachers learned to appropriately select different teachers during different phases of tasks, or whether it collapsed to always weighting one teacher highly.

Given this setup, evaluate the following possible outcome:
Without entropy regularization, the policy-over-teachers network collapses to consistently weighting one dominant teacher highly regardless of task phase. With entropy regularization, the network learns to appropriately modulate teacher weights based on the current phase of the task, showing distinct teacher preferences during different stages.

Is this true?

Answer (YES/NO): YES